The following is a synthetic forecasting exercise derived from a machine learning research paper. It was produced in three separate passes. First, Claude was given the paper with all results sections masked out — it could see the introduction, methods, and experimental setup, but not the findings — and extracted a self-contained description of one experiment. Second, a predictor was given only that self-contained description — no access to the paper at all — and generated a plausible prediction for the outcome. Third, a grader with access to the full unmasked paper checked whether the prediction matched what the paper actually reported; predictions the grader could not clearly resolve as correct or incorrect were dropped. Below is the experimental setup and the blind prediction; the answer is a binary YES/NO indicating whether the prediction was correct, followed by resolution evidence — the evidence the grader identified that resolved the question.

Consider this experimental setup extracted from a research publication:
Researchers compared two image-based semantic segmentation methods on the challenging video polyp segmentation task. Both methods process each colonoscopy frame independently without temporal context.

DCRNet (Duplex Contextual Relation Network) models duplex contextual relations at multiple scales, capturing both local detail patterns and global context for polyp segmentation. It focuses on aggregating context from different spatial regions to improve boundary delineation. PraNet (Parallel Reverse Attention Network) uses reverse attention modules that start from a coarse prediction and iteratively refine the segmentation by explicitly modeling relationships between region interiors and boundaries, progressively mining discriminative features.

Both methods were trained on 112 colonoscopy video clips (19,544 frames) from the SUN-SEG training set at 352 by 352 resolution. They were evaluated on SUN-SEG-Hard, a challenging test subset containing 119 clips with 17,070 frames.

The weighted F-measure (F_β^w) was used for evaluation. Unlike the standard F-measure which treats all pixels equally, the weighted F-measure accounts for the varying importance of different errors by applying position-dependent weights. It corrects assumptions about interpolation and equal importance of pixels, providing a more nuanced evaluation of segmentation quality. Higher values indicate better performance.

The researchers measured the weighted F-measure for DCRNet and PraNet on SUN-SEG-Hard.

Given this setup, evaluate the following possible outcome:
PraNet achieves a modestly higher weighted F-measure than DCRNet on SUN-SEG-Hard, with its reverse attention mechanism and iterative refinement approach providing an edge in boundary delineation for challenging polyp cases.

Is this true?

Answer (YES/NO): NO